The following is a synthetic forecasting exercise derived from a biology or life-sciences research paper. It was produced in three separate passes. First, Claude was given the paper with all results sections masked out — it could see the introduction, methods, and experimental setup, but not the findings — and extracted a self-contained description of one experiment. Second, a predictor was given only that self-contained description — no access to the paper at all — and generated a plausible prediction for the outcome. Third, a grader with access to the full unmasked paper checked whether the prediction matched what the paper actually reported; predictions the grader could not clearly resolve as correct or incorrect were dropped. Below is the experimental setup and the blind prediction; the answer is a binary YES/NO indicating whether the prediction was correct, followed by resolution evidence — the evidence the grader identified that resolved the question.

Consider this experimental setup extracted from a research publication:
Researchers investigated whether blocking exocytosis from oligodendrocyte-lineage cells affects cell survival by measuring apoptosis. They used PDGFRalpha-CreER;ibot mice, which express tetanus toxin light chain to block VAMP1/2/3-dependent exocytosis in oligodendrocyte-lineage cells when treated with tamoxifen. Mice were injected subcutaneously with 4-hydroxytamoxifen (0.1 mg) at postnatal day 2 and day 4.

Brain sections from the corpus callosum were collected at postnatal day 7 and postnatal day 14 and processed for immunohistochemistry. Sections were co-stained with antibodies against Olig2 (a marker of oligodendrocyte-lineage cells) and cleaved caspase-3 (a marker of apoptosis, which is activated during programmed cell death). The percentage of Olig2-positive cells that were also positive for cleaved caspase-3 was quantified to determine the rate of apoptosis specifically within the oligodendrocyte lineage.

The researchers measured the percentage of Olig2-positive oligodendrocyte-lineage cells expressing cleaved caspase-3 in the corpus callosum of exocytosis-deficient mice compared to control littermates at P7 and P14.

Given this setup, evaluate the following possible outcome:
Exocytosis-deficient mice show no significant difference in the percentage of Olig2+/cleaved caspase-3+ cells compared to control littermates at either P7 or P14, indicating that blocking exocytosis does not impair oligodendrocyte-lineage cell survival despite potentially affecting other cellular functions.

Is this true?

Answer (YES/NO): YES